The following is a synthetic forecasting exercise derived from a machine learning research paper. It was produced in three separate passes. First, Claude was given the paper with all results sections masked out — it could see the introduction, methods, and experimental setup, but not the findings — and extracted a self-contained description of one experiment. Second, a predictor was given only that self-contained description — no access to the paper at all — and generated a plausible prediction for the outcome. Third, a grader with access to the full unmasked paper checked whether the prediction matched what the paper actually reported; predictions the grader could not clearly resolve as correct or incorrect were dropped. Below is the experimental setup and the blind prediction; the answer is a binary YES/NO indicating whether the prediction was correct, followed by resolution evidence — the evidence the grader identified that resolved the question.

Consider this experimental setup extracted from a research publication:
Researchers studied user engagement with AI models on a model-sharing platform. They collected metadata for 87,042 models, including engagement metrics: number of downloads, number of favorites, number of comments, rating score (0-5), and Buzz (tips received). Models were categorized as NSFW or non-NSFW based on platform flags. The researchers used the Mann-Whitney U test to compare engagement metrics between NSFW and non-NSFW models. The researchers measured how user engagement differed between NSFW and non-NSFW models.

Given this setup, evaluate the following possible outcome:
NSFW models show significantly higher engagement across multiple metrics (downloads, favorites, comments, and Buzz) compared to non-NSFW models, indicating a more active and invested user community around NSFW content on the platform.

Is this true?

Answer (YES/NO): YES